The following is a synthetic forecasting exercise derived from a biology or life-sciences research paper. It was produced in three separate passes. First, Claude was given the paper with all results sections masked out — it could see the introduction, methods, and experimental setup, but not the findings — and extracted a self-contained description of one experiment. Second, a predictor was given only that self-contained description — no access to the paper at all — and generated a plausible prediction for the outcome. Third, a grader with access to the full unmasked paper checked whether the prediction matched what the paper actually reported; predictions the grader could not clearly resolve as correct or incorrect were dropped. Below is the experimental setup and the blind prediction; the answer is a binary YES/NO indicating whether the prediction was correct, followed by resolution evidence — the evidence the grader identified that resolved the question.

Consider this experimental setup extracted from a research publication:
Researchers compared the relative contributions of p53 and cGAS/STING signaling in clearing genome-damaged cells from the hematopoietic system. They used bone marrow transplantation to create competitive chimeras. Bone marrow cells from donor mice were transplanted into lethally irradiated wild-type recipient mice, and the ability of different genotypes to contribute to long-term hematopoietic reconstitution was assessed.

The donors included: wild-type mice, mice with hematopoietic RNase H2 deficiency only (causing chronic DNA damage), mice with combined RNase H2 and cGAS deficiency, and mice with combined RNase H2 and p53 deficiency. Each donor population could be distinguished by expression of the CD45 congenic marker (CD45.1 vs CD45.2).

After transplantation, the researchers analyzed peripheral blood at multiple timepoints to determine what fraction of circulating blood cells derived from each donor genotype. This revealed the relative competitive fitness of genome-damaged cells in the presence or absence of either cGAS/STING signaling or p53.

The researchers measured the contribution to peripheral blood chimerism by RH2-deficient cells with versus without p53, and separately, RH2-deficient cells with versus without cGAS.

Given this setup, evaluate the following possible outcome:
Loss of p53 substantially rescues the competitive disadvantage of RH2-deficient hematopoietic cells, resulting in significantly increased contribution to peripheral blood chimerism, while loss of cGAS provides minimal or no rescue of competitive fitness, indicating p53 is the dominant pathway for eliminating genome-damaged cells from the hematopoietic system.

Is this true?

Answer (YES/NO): YES